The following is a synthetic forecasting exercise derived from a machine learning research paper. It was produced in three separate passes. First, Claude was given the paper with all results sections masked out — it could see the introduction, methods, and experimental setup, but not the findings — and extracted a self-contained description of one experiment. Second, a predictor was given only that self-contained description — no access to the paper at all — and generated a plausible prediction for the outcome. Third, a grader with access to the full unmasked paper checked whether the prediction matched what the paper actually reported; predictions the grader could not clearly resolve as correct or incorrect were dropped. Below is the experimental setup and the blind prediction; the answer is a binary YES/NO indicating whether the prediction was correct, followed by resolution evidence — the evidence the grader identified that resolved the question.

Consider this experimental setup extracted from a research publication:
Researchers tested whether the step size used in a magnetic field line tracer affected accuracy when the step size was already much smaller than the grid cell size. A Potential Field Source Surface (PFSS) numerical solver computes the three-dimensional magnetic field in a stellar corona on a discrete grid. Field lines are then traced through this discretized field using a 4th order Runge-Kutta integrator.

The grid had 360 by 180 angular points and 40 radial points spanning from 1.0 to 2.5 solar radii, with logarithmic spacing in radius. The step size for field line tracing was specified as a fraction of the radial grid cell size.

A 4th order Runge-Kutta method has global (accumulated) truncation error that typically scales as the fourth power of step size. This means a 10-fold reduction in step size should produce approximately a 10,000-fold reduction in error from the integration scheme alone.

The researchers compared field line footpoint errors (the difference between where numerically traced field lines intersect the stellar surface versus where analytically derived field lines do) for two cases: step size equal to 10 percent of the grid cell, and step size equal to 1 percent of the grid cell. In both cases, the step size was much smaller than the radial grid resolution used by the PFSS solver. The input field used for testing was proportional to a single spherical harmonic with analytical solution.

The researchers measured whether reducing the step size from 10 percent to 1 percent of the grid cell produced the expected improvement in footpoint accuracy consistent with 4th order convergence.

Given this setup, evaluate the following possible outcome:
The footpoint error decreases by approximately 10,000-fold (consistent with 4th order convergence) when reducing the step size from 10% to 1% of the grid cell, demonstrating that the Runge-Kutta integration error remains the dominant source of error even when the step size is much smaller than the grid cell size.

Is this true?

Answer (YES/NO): NO